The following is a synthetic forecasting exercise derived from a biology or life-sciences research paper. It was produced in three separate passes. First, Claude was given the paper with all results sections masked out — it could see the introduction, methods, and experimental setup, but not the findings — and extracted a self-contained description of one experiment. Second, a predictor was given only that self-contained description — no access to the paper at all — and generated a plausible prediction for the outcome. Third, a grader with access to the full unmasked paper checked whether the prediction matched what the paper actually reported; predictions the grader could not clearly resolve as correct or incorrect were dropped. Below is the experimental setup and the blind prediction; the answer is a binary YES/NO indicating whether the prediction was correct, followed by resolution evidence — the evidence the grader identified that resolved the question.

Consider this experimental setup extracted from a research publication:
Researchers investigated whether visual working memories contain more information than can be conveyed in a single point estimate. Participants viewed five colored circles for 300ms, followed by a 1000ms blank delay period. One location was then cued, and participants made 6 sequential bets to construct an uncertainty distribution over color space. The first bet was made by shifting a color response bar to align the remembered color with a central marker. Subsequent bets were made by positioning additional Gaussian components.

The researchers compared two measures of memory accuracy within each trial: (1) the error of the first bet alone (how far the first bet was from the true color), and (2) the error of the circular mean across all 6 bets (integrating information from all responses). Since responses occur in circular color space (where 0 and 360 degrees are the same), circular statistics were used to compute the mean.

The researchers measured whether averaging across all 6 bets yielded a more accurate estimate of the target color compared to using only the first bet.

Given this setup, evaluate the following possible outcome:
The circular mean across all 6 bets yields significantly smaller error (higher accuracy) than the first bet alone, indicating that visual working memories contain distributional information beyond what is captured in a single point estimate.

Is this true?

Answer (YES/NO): YES